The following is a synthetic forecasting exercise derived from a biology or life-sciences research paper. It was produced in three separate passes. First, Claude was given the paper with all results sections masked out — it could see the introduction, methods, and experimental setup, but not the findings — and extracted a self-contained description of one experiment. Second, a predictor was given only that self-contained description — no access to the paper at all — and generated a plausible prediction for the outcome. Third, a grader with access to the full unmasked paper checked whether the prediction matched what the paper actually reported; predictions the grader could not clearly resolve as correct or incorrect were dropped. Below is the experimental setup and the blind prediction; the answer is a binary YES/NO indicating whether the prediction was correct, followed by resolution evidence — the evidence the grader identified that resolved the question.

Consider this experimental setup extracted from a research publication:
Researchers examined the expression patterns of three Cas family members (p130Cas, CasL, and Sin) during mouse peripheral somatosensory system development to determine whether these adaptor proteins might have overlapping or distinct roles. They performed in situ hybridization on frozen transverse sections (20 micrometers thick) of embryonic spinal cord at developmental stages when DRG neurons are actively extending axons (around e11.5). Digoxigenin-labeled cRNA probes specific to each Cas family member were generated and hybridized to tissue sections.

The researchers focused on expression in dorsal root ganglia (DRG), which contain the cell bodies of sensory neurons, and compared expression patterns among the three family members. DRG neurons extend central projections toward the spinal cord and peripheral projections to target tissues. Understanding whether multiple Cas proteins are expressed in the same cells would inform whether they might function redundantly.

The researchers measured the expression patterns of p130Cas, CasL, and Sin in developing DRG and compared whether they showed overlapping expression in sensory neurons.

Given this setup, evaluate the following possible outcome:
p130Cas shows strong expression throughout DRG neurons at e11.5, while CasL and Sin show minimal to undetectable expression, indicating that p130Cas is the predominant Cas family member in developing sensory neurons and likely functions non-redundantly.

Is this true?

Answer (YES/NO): NO